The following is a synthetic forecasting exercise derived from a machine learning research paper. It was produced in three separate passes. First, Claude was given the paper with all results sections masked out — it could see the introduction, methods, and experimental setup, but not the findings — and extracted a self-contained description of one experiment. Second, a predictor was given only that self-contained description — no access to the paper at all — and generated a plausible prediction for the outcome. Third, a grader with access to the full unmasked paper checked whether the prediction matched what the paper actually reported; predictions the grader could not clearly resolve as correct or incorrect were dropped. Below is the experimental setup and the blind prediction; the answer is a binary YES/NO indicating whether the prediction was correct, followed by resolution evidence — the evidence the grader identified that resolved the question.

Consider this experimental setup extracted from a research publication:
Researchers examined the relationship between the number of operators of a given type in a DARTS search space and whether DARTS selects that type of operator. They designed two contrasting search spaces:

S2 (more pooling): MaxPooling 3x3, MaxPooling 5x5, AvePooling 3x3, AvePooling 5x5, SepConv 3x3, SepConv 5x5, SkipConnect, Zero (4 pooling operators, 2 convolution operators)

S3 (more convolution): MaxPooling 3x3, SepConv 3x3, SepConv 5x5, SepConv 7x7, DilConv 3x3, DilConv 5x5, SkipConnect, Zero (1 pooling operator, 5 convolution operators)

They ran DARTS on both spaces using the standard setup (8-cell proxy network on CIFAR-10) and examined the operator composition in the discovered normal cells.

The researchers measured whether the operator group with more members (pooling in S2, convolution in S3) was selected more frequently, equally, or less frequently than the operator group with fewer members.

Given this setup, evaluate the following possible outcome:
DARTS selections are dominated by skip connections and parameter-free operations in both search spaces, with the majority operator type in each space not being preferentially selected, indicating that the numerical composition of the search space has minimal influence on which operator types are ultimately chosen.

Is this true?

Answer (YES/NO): NO